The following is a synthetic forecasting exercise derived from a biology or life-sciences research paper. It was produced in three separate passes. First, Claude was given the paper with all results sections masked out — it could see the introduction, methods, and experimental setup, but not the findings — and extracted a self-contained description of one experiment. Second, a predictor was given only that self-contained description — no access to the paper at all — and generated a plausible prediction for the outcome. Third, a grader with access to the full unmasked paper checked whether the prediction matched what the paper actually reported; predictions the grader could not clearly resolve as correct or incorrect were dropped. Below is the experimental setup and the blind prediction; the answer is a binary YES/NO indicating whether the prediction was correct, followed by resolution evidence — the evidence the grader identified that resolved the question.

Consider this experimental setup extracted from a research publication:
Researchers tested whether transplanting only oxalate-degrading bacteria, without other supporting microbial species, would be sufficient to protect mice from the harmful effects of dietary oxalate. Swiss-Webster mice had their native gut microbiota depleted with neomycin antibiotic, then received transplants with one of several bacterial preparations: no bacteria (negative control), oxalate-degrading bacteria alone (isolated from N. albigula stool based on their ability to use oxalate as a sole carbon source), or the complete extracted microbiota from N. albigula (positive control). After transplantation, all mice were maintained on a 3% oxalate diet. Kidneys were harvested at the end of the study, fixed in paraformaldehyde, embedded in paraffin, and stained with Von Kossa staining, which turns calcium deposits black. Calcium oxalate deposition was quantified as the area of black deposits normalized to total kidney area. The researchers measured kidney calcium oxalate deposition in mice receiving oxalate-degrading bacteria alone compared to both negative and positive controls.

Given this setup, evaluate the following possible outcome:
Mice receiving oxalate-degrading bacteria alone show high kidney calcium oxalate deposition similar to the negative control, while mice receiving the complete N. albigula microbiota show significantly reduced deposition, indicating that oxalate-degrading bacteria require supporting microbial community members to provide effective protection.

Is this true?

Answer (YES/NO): NO